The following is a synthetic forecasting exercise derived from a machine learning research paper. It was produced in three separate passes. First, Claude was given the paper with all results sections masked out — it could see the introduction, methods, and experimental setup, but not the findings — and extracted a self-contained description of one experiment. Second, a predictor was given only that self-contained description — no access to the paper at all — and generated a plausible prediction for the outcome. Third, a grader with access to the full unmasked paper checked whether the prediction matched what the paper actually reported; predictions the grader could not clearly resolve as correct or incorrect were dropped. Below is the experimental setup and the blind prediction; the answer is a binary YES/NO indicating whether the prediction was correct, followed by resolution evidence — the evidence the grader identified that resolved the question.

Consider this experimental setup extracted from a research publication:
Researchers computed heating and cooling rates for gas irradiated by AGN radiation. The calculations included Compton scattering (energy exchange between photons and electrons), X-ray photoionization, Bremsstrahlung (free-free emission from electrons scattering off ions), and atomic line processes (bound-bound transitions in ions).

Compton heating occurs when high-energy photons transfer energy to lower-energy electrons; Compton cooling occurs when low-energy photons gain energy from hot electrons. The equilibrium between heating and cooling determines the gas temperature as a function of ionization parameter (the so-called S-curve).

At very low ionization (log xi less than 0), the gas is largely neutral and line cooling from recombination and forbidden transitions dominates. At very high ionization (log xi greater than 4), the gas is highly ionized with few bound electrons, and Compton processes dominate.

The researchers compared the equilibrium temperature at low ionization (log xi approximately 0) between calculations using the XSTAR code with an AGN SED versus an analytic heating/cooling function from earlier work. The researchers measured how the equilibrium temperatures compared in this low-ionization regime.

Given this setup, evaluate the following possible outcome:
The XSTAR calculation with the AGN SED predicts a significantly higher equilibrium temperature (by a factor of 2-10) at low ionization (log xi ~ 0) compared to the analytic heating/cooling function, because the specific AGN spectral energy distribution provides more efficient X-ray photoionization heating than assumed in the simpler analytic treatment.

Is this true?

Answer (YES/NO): NO